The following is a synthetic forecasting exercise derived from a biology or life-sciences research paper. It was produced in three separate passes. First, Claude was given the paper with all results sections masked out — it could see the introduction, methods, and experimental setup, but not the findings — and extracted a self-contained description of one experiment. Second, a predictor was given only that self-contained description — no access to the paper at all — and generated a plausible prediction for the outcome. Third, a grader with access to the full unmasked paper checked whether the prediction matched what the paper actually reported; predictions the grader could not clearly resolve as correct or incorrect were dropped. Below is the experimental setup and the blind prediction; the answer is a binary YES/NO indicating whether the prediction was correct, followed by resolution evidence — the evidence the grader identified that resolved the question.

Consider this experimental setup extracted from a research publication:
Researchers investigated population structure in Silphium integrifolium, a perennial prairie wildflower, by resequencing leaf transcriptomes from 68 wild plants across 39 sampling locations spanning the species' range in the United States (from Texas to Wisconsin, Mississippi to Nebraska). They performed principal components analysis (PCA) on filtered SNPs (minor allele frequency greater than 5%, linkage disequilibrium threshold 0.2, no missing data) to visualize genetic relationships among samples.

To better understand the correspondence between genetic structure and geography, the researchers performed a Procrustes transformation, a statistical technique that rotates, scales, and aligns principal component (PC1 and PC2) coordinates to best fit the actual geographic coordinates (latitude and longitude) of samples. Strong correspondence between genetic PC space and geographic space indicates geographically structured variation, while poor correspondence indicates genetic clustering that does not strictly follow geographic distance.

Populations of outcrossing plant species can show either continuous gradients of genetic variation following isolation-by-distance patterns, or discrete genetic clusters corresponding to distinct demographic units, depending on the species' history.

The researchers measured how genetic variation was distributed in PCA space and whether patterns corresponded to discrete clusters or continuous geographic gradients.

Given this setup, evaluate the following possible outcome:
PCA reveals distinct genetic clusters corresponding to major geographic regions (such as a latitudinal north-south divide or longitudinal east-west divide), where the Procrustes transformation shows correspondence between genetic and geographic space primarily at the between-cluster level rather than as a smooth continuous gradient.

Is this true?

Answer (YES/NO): YES